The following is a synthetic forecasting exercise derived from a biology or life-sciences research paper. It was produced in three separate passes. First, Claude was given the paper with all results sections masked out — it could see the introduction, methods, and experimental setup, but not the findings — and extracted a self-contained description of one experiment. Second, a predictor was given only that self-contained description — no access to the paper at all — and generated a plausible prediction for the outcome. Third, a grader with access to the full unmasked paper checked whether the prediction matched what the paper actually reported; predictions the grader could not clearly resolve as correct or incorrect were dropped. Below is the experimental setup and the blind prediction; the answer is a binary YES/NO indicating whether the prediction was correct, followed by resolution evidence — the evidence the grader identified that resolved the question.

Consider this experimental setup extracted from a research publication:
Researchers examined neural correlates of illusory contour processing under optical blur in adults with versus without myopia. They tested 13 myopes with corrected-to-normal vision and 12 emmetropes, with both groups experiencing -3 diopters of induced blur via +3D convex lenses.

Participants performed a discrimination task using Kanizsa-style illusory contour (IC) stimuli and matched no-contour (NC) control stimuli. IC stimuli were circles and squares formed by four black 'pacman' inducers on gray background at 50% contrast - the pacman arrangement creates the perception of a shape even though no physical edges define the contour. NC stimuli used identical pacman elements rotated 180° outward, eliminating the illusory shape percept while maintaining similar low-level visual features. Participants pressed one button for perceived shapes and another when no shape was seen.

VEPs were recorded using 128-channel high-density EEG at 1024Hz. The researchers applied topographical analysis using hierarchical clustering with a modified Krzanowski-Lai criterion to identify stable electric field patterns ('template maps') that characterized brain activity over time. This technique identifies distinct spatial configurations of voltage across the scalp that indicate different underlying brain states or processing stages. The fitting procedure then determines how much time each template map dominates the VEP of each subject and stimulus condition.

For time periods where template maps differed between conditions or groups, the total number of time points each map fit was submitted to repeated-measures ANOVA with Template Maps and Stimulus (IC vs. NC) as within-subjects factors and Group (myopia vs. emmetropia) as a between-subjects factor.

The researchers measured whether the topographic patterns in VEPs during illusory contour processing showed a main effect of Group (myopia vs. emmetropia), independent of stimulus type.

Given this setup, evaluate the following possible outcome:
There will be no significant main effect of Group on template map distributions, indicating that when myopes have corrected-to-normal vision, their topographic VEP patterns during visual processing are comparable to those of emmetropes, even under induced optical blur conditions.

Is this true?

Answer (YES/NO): NO